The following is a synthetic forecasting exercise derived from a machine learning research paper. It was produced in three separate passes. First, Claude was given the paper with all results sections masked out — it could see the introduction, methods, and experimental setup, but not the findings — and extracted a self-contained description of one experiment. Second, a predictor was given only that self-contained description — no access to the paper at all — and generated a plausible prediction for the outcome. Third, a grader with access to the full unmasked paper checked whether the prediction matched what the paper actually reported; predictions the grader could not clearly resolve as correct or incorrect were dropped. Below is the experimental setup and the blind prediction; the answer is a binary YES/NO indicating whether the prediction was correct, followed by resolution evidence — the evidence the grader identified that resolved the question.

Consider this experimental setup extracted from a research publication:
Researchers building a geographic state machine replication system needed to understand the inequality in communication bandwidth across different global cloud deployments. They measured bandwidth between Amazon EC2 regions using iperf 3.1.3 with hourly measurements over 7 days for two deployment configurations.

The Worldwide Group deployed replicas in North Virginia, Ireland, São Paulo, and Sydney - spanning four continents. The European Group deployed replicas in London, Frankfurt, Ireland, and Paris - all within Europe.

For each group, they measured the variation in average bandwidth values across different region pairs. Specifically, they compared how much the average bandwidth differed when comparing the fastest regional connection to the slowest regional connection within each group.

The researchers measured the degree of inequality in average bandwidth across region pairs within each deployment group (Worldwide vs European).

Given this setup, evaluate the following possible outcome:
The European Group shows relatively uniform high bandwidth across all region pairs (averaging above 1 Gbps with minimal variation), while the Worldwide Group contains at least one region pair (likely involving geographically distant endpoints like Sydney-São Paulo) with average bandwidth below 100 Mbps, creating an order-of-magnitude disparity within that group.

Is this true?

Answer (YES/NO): NO